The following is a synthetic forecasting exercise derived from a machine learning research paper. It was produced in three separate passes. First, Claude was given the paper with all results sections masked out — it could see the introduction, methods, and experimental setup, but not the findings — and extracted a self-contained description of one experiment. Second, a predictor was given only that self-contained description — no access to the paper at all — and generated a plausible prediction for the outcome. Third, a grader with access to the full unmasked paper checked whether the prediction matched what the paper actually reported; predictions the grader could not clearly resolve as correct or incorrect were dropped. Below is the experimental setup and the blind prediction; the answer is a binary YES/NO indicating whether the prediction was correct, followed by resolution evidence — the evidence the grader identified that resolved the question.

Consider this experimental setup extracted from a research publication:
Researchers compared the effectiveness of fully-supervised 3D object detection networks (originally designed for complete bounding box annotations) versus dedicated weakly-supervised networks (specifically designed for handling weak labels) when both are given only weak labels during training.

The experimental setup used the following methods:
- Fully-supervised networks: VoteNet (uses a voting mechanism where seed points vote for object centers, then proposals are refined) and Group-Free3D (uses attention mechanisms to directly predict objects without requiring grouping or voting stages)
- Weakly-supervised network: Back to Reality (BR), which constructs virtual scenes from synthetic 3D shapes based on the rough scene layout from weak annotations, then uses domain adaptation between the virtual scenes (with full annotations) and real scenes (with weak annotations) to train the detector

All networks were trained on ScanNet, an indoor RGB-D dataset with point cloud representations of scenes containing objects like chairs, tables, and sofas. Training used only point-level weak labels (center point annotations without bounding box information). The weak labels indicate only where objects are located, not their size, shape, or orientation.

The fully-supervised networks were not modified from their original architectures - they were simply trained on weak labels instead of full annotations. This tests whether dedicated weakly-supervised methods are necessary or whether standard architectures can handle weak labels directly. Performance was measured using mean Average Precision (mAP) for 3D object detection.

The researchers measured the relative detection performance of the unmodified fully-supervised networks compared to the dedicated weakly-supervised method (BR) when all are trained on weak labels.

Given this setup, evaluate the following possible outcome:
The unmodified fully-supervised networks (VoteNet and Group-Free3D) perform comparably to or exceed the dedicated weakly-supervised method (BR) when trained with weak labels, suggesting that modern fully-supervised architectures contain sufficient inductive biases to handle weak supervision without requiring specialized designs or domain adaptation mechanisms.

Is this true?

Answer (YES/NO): NO